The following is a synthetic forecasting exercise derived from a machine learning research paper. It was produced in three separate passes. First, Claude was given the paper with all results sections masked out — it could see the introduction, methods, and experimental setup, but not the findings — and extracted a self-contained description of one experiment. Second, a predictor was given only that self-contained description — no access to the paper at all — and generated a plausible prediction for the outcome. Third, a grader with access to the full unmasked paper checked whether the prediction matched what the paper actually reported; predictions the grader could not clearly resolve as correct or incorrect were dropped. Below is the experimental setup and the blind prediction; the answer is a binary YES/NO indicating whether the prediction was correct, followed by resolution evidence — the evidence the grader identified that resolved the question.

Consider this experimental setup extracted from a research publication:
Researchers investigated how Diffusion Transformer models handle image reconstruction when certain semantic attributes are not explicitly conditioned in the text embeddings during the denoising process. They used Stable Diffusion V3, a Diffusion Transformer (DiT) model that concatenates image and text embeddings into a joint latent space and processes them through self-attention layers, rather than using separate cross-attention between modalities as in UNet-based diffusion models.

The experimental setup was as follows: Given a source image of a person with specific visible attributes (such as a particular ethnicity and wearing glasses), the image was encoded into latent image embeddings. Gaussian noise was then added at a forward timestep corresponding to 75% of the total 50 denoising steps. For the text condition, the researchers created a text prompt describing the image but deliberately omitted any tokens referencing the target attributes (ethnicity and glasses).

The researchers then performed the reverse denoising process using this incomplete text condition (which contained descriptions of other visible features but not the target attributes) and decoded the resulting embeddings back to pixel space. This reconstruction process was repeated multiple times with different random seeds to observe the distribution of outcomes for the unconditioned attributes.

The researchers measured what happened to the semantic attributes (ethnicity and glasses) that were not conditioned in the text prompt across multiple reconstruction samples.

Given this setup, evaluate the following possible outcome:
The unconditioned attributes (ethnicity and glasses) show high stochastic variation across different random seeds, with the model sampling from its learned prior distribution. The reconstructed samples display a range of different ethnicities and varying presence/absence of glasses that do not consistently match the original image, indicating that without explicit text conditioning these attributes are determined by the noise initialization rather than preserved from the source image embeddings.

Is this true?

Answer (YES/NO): YES